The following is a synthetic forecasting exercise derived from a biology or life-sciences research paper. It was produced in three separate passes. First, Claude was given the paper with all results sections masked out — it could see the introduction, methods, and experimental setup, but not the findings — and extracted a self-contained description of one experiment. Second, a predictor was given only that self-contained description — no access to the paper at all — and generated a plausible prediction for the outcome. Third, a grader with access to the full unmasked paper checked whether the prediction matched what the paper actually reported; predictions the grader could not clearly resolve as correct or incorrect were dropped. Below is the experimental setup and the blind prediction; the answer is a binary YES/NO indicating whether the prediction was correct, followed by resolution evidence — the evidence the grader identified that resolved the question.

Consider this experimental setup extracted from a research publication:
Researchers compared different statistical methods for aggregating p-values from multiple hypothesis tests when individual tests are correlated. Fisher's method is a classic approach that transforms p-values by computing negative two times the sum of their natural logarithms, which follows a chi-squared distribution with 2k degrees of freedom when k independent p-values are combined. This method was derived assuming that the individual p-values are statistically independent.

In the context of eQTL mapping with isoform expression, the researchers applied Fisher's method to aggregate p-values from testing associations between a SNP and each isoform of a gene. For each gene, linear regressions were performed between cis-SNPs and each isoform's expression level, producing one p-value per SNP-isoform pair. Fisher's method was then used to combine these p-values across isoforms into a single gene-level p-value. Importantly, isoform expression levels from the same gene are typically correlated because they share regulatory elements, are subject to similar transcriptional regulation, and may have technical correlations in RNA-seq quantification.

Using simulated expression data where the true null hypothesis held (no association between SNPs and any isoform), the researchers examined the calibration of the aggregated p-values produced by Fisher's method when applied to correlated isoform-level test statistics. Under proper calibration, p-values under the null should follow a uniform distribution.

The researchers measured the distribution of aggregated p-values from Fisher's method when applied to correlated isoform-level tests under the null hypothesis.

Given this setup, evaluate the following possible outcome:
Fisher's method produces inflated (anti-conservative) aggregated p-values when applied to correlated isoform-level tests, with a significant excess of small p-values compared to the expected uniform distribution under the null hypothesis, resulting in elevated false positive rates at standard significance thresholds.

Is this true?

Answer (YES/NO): NO